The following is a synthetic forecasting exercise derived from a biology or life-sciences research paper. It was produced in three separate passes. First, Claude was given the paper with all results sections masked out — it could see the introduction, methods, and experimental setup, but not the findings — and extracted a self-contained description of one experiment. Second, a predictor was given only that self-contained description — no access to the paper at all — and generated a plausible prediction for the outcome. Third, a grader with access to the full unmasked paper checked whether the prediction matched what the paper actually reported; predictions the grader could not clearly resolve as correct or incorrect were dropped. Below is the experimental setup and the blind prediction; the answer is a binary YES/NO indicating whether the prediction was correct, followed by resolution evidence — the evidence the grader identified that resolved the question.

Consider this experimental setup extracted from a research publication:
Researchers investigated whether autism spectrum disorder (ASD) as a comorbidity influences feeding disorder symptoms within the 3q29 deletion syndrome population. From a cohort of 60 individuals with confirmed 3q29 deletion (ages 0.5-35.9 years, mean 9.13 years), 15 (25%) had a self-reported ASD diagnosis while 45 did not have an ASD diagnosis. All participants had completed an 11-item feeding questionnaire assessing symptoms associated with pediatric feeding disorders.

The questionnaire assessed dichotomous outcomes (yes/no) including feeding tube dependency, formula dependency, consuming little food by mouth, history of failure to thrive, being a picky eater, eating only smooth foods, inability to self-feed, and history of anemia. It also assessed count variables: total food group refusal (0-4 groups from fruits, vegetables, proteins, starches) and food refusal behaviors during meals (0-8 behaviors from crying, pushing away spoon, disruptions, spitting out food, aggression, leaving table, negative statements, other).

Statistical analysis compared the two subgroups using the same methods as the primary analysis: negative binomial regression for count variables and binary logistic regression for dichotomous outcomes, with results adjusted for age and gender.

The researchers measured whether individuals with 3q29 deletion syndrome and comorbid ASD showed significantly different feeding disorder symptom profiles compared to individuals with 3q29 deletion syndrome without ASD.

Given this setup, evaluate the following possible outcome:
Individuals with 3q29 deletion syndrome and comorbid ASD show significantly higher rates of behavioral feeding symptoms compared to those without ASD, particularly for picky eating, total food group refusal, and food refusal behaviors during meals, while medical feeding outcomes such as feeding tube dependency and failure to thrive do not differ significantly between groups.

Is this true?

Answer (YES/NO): NO